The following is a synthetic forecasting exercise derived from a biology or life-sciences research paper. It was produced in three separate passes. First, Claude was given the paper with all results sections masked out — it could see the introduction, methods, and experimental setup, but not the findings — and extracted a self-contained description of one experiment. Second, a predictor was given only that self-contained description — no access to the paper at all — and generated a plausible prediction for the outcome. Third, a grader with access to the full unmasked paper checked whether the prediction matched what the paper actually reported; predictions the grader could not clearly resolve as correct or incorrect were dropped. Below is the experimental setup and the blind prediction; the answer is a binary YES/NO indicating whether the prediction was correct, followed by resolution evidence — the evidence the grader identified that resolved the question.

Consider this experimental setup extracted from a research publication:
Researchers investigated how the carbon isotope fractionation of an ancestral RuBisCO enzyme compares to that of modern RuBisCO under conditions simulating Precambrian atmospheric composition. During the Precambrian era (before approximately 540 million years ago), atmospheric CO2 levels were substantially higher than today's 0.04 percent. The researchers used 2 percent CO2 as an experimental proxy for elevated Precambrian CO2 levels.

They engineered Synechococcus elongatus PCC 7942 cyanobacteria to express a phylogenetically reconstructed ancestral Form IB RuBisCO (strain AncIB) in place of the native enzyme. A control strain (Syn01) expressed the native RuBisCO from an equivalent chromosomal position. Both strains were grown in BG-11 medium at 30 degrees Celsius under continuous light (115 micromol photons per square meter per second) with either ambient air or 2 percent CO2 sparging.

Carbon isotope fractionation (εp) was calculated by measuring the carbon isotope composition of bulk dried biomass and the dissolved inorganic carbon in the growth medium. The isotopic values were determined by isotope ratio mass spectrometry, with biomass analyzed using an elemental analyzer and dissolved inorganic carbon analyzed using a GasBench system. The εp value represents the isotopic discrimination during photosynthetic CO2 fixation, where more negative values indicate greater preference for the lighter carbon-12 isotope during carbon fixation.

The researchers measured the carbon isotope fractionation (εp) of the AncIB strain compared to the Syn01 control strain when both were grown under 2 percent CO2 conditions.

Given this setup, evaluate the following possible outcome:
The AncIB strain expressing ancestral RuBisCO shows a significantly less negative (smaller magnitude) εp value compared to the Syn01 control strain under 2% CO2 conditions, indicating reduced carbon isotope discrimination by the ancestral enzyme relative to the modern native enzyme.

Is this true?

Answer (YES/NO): NO